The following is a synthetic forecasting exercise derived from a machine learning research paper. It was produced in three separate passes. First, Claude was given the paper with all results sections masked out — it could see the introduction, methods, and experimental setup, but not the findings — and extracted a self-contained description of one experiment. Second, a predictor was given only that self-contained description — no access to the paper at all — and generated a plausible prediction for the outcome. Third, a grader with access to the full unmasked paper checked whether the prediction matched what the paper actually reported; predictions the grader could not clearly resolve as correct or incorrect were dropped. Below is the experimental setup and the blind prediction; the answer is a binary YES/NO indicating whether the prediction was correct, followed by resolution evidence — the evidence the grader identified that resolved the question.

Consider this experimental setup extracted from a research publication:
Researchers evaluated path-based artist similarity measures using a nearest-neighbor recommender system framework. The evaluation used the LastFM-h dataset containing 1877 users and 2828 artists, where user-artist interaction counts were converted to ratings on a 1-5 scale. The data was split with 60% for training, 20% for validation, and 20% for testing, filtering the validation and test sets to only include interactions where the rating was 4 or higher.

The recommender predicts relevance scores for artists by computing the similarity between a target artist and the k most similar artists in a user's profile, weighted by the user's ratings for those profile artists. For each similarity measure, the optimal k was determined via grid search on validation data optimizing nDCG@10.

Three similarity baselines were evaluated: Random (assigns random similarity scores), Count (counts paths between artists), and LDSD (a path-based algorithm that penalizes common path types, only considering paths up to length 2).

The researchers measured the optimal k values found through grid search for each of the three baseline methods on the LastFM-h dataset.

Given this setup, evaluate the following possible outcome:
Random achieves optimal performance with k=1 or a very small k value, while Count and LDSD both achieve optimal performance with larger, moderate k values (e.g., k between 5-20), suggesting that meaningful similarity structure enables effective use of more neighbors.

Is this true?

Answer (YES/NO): NO